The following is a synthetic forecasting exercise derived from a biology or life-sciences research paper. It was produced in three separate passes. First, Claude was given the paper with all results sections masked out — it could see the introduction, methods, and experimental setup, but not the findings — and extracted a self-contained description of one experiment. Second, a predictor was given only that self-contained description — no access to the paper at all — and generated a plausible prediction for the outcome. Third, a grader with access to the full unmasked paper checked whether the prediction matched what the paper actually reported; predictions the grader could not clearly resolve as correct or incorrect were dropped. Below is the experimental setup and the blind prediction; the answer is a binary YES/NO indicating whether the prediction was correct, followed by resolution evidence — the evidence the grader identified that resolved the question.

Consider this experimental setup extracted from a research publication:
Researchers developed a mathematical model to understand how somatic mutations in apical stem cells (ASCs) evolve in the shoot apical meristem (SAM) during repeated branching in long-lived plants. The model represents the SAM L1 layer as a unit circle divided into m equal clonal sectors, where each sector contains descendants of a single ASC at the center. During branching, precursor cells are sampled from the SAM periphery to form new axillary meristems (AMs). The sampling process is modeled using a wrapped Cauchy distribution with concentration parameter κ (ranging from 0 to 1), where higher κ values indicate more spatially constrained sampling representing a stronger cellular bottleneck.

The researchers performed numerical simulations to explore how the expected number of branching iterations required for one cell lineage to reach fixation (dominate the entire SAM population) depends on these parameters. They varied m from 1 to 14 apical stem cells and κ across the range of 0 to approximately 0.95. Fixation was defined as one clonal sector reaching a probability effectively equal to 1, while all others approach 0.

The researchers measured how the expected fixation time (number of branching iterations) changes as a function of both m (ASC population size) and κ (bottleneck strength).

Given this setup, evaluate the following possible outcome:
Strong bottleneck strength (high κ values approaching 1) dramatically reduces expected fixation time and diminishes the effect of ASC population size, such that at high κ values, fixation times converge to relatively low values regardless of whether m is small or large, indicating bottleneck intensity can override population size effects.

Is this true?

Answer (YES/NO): YES